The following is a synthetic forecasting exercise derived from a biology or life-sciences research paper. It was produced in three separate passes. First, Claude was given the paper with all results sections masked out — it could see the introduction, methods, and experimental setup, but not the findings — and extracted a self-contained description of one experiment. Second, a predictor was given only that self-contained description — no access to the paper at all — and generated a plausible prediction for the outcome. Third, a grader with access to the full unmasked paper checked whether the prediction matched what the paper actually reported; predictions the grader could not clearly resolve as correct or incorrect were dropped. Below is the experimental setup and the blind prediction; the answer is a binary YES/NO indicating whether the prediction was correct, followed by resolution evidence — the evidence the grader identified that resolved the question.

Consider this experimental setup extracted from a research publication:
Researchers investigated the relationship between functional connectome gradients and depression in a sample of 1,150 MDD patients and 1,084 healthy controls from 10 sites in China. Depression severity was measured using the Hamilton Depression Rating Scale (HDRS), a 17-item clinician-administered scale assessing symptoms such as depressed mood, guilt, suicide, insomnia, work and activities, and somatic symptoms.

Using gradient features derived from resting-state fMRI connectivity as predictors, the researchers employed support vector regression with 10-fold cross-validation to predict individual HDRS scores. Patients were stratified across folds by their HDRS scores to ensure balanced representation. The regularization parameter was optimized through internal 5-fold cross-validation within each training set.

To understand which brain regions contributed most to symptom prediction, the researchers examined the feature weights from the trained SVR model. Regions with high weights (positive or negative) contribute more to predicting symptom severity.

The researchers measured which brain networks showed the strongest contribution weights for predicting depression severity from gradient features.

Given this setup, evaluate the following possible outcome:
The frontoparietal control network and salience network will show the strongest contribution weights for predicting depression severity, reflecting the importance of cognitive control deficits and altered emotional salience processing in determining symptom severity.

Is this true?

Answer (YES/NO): NO